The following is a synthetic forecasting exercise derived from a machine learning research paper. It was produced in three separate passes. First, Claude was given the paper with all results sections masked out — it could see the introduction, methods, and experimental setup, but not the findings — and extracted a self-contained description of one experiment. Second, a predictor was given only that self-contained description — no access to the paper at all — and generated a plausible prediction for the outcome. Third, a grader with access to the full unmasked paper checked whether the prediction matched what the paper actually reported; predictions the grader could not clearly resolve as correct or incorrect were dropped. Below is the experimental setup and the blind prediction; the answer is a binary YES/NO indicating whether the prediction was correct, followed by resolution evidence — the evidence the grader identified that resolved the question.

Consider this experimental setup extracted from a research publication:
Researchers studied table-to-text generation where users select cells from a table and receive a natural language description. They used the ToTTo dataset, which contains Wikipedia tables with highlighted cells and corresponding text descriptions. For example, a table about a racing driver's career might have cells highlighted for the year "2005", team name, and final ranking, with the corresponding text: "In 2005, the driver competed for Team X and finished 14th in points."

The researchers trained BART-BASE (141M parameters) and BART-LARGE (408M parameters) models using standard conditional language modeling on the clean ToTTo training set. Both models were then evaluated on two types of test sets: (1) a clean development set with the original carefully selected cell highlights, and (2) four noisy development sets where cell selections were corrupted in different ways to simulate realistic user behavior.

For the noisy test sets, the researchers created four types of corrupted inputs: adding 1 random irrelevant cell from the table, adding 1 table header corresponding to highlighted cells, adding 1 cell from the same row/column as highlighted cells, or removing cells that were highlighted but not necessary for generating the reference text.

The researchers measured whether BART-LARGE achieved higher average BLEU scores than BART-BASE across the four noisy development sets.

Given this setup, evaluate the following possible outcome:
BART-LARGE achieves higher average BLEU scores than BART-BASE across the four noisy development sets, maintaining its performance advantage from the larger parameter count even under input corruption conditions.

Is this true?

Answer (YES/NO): NO